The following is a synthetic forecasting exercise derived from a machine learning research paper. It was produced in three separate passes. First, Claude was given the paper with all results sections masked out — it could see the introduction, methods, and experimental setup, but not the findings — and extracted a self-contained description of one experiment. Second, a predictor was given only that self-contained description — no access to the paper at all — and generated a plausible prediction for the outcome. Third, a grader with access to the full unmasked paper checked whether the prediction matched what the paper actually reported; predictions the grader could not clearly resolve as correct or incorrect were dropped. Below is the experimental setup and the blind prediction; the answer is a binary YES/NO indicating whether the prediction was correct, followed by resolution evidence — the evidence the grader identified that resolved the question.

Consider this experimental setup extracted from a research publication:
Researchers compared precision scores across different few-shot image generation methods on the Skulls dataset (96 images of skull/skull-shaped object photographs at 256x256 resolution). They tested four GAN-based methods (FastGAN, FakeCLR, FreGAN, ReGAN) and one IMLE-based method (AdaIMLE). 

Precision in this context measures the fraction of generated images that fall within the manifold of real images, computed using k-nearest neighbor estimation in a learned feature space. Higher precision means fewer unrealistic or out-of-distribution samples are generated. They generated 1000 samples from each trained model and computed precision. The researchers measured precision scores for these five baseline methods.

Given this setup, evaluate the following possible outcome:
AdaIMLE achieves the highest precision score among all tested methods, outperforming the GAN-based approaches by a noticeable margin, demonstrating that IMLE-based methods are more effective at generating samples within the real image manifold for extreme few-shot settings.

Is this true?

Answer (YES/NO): YES